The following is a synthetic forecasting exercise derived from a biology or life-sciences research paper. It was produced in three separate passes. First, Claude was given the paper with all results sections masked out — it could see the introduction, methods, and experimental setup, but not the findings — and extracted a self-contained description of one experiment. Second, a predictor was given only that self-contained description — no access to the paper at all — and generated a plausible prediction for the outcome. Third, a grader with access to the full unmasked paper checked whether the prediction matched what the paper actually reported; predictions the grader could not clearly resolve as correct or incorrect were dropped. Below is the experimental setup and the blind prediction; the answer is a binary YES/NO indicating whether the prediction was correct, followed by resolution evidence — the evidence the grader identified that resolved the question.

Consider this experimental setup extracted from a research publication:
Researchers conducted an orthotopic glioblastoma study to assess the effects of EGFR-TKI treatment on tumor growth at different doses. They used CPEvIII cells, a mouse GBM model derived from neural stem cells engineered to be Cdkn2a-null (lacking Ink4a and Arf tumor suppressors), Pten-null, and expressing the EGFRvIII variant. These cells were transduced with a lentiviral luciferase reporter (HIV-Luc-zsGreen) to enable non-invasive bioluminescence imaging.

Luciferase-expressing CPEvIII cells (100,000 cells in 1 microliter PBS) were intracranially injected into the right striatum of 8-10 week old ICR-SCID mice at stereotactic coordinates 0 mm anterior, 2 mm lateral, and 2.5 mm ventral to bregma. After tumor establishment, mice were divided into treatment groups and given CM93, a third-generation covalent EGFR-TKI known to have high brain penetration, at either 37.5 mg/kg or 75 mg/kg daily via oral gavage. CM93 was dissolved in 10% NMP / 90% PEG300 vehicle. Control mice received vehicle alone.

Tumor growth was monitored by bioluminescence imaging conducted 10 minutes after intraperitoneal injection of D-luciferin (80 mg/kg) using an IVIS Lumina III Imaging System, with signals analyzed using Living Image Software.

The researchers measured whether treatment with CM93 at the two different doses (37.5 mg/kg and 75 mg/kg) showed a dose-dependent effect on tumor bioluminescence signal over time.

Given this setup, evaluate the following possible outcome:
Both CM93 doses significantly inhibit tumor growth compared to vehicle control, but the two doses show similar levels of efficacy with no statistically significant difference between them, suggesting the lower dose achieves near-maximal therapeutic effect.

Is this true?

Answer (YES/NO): NO